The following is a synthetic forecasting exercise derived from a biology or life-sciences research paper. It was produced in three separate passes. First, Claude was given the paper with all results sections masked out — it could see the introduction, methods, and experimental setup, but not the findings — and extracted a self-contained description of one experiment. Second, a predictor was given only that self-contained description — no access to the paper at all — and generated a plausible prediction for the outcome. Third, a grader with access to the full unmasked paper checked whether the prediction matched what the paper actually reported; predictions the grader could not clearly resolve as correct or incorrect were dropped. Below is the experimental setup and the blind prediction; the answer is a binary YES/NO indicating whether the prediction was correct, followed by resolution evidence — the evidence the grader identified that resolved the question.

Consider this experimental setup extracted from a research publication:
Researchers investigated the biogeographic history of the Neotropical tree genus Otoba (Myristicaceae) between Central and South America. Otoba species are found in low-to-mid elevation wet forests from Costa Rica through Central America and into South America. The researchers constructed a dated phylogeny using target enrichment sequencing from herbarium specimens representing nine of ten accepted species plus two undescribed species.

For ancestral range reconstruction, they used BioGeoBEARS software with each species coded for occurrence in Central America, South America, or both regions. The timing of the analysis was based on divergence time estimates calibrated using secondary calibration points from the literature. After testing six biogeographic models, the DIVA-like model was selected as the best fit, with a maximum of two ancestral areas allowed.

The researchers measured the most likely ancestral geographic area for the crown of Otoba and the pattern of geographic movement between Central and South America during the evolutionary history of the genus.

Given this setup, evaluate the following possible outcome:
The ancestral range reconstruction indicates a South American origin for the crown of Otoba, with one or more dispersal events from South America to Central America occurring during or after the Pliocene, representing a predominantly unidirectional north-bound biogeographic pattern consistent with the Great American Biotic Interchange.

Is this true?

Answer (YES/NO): NO